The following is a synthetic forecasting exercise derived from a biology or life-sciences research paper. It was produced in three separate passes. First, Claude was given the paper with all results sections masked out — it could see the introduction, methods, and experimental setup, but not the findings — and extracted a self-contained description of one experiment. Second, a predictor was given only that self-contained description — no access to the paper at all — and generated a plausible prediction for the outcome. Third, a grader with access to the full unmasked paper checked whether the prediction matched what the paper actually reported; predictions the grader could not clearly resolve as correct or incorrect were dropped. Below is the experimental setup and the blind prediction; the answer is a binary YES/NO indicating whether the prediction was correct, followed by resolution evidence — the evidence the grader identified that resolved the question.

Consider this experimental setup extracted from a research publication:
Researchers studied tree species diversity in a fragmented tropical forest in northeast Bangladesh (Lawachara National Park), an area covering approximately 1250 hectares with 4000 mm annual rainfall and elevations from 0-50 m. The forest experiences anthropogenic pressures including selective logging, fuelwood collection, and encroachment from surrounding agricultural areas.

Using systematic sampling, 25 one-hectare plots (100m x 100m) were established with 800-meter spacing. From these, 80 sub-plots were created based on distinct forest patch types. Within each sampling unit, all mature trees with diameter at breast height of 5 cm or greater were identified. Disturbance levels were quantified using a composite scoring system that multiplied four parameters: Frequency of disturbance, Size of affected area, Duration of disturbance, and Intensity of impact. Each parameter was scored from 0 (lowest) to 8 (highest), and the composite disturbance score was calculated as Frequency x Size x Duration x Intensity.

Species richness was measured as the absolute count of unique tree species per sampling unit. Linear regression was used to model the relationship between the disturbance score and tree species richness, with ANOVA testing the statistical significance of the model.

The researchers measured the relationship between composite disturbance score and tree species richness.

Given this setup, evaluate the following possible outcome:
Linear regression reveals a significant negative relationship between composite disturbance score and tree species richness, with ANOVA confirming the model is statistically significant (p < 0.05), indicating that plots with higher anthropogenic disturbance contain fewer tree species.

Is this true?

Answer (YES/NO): NO